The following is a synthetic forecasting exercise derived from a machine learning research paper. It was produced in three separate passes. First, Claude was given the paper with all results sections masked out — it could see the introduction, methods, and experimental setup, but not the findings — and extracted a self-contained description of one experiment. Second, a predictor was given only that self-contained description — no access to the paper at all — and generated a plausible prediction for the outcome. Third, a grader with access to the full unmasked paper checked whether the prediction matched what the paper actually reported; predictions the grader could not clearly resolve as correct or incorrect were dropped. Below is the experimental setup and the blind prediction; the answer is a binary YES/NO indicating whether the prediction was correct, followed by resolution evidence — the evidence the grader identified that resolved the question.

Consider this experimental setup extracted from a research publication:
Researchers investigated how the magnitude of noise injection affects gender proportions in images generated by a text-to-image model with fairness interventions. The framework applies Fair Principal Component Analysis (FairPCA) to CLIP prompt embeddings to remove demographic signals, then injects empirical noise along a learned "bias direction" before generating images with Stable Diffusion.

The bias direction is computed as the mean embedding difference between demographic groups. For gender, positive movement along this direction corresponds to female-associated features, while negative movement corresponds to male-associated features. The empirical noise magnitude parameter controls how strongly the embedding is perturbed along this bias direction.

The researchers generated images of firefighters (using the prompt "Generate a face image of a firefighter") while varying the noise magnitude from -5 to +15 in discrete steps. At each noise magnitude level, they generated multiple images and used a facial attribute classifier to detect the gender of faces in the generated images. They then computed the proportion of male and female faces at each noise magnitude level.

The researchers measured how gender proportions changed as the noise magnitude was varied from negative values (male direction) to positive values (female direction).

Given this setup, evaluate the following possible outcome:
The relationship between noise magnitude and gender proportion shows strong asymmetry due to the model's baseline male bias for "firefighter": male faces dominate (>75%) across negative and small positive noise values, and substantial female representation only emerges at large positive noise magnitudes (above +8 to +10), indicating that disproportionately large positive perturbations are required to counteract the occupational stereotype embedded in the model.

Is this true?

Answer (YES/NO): NO